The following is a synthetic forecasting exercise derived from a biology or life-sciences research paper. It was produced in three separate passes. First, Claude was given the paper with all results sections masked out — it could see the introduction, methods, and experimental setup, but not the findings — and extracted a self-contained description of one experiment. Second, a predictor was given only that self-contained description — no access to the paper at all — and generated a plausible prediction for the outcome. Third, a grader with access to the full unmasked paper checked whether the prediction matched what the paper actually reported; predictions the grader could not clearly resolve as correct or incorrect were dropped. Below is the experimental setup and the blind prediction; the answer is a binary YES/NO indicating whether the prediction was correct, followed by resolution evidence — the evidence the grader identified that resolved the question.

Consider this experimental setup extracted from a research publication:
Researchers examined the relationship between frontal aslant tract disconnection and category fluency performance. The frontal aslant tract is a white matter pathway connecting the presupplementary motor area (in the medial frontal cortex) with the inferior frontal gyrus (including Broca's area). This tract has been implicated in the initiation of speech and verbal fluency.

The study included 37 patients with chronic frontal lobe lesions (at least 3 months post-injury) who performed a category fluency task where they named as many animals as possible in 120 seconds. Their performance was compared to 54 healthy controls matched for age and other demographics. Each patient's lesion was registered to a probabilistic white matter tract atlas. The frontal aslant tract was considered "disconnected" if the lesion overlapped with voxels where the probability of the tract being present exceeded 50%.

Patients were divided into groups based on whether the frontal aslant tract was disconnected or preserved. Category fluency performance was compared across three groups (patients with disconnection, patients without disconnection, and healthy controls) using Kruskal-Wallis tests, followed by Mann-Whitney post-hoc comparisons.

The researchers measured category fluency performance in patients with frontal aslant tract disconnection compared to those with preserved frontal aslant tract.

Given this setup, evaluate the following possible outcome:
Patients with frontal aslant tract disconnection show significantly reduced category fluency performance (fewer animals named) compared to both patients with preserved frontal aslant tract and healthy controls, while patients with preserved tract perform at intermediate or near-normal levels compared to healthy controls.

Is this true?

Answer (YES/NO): NO